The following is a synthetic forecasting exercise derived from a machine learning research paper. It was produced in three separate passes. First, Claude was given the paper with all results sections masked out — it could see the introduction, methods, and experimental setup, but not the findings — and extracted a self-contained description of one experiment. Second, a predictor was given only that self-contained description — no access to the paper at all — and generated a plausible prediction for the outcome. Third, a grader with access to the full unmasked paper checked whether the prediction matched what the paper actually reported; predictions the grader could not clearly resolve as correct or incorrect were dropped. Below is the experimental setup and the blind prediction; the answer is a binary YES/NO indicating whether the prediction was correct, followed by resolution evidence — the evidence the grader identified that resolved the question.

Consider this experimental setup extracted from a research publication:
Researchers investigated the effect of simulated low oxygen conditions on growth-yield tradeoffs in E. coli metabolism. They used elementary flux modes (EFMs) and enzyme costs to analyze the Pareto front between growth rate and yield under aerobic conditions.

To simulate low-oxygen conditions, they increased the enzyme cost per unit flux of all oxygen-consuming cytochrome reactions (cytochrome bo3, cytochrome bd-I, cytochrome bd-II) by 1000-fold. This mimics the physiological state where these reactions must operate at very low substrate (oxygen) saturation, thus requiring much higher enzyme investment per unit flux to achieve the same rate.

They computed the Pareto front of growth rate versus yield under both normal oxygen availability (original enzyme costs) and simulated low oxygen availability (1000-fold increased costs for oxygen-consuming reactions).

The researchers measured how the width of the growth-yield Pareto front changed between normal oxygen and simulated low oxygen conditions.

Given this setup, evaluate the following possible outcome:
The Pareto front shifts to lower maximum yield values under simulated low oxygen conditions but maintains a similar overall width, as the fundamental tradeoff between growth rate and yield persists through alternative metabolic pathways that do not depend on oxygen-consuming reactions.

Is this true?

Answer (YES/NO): NO